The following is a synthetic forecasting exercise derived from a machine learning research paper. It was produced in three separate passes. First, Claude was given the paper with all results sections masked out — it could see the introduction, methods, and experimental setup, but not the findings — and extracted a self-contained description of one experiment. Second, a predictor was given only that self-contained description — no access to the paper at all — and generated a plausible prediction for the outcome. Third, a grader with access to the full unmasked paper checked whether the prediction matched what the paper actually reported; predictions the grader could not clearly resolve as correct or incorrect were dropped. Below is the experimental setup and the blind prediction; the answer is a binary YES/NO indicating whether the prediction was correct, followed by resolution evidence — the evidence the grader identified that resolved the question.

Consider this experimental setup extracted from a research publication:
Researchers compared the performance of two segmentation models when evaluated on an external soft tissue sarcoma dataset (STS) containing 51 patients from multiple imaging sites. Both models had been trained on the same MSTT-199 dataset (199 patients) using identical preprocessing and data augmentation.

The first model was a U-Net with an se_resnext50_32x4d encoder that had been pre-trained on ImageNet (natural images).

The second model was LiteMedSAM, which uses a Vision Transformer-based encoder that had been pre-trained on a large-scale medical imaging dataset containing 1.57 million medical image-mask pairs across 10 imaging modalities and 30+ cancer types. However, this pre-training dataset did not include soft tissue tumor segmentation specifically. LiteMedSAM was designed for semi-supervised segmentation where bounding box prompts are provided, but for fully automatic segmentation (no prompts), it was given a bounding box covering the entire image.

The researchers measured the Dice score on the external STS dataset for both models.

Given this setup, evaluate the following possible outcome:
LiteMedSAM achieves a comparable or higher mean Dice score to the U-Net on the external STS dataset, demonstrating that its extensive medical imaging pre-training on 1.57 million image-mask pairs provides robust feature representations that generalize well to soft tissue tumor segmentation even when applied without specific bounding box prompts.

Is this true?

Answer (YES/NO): YES